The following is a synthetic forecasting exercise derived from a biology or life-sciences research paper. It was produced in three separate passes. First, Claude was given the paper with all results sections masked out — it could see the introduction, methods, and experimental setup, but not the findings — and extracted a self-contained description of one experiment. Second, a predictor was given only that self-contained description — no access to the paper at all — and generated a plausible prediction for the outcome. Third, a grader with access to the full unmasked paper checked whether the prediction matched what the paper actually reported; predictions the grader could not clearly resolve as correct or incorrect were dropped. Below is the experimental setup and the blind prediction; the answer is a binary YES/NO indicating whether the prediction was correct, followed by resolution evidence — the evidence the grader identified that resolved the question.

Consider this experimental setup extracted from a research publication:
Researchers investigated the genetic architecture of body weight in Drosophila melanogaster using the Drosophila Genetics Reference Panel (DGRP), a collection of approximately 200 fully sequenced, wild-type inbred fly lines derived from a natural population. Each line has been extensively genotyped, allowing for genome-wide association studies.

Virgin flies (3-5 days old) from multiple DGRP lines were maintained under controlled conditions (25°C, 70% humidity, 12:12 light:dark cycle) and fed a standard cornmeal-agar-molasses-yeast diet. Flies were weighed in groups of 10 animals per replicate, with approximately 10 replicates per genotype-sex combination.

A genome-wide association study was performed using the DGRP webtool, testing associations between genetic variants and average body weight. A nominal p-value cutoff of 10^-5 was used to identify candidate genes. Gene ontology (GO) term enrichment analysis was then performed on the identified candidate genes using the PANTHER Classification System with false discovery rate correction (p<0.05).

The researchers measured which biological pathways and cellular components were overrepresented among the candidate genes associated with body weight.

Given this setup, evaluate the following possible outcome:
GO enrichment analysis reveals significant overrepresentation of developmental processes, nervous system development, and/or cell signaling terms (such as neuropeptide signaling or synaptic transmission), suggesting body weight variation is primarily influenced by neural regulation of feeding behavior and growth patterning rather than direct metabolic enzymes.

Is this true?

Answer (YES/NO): YES